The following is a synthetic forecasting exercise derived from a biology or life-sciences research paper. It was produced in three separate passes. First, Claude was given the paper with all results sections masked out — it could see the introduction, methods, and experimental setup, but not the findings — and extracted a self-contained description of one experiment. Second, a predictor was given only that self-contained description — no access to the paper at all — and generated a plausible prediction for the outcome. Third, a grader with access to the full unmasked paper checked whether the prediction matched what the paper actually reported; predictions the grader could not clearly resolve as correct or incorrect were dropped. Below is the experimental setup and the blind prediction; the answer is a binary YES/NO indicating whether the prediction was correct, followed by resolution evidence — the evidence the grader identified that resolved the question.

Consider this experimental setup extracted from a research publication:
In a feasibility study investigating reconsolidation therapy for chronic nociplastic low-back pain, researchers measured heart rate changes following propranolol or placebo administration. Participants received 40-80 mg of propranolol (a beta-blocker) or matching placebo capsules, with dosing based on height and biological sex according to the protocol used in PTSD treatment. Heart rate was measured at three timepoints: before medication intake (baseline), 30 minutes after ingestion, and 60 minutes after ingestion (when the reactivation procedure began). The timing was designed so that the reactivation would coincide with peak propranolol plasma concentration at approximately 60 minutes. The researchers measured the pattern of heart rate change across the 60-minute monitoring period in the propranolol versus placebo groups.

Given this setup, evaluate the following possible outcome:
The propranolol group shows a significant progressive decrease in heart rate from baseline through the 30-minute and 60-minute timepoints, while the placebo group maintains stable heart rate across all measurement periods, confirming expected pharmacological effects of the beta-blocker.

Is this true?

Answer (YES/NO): NO